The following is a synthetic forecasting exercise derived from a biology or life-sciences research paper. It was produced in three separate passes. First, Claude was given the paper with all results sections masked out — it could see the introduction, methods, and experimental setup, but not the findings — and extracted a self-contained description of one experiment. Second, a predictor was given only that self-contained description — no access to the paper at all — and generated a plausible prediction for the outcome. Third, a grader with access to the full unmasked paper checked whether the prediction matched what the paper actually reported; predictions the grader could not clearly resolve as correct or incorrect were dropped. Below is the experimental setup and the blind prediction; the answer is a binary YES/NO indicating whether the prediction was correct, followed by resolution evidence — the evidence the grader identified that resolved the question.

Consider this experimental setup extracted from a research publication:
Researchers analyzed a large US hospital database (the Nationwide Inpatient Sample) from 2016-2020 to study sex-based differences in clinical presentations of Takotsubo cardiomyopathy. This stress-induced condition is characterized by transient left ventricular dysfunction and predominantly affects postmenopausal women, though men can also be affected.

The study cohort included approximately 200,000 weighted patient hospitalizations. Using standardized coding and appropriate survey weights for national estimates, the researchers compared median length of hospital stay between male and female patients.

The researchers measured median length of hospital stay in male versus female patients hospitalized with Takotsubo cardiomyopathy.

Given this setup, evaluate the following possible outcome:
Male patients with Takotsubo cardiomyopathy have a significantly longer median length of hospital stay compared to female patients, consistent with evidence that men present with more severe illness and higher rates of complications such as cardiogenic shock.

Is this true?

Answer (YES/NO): YES